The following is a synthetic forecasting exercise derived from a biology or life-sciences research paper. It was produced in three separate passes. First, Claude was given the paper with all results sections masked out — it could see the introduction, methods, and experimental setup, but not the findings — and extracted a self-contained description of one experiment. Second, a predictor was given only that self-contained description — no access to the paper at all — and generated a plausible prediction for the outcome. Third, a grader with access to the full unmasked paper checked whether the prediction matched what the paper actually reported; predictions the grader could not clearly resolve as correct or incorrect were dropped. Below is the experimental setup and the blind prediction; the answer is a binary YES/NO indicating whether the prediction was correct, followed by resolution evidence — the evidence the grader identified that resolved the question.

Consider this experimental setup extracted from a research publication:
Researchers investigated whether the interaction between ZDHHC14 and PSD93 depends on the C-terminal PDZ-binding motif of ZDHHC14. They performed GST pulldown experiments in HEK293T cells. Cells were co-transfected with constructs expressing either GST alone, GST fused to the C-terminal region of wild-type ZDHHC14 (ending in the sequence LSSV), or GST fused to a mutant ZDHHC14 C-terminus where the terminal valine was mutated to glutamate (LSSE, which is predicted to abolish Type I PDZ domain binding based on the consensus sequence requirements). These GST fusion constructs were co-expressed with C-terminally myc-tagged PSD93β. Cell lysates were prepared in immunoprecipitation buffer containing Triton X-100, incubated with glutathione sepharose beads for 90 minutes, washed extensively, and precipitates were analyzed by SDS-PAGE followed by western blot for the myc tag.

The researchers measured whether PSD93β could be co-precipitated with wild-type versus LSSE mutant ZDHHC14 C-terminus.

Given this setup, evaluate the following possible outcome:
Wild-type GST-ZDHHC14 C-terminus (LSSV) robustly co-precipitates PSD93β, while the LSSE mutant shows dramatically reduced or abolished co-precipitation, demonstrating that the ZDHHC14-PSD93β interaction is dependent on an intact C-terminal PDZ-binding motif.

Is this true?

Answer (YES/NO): YES